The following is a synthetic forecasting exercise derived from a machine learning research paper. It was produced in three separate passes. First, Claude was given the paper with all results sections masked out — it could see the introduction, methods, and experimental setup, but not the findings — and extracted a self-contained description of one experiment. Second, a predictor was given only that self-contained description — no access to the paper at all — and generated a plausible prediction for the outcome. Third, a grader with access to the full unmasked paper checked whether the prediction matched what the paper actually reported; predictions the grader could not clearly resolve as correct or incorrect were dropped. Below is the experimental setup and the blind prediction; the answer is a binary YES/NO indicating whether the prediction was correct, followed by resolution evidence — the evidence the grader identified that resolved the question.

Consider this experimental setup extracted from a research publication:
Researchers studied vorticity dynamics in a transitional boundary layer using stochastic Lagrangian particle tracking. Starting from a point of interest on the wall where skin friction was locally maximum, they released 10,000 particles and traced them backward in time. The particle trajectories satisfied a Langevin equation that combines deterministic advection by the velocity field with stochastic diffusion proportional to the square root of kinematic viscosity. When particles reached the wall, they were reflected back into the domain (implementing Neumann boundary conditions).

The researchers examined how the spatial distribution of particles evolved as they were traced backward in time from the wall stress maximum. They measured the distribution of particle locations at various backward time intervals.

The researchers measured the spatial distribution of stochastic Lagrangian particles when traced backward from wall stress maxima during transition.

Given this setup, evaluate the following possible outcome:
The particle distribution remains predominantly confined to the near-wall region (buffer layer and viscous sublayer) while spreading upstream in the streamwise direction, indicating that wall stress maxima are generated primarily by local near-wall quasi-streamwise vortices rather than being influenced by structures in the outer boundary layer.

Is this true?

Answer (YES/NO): NO